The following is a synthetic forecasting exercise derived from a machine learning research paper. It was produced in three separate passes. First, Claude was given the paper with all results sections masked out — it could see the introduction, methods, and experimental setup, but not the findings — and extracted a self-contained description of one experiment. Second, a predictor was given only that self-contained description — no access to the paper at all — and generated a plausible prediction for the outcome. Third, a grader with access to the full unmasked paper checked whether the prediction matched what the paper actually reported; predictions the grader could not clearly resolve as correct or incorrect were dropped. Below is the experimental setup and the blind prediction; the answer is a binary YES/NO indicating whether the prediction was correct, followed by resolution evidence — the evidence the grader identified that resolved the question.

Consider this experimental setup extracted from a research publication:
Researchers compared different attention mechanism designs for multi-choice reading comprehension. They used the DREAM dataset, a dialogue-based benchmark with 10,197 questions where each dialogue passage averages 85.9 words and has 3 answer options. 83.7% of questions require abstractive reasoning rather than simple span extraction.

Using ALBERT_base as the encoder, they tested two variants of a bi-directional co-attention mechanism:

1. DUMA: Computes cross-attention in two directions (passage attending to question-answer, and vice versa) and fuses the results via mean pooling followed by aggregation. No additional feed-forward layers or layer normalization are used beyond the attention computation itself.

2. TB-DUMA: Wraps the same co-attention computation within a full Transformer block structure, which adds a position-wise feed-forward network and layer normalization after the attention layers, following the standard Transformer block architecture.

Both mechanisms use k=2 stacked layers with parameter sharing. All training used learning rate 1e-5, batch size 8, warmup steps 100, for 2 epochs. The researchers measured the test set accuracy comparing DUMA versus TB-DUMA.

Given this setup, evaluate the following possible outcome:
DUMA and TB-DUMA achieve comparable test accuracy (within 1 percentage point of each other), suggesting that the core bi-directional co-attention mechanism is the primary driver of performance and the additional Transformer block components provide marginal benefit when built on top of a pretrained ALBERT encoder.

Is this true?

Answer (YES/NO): YES